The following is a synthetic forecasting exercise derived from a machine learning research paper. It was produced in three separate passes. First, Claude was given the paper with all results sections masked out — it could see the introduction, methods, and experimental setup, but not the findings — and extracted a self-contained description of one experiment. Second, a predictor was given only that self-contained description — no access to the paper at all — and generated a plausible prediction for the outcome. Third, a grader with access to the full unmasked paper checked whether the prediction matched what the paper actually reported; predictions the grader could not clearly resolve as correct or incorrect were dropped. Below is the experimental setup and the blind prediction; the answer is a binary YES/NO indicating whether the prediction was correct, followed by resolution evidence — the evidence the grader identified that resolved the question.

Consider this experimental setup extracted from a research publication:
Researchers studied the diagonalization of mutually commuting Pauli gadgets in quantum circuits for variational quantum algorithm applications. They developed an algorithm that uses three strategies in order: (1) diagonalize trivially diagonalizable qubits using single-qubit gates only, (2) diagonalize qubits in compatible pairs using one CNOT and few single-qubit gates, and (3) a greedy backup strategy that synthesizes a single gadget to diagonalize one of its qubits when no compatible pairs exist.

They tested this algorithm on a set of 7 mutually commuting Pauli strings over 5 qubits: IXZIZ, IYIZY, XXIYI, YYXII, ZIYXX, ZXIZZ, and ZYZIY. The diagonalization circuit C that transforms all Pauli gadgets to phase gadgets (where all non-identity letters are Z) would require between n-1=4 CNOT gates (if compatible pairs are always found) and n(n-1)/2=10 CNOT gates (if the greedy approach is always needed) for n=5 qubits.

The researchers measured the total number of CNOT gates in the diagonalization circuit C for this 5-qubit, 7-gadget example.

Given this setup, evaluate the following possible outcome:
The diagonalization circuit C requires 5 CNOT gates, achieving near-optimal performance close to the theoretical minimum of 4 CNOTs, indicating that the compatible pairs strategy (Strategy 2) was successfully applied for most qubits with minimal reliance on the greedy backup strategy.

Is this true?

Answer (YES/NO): YES